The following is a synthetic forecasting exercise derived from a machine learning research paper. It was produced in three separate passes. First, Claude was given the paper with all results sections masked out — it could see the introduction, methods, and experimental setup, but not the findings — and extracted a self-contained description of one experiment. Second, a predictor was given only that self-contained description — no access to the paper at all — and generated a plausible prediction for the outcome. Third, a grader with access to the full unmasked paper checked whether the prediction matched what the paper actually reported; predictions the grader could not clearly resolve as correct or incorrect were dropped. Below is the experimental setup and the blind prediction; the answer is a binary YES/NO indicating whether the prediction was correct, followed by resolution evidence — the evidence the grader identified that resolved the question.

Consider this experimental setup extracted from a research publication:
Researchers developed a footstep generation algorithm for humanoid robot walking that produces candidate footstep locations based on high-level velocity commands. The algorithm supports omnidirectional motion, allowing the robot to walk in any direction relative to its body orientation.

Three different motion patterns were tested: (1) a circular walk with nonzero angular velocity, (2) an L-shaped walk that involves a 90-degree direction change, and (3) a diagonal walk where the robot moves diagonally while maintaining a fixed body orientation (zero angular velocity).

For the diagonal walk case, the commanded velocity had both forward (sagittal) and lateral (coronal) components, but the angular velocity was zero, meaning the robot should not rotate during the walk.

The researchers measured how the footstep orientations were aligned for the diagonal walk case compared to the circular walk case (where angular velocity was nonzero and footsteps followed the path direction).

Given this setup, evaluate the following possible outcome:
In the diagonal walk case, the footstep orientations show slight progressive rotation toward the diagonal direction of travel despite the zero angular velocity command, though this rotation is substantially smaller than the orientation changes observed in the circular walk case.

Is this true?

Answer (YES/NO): NO